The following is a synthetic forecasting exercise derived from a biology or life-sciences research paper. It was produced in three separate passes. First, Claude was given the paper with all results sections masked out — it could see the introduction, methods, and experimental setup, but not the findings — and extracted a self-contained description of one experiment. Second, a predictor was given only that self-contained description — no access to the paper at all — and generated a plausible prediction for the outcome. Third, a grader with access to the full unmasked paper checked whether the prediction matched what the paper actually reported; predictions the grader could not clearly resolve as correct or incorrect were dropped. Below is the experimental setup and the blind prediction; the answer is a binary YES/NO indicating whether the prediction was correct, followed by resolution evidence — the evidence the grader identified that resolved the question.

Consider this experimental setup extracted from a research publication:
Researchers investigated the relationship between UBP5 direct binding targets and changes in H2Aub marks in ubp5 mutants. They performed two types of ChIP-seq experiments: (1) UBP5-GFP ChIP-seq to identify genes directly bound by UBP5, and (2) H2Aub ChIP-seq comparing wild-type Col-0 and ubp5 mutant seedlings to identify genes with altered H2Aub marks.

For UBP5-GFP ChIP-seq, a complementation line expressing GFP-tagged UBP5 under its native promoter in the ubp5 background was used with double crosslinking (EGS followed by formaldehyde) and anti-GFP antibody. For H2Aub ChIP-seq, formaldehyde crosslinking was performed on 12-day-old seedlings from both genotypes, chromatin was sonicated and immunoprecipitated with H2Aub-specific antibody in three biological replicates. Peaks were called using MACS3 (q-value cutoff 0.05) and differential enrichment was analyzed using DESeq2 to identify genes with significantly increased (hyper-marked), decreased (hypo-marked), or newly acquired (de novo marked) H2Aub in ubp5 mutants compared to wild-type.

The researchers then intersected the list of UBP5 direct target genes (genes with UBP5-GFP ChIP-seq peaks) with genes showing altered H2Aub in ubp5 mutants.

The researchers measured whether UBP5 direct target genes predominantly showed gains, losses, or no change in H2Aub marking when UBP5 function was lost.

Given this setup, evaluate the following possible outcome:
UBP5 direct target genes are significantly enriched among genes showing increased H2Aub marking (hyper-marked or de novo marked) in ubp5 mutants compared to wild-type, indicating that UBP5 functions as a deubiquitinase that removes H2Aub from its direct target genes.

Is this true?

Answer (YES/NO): YES